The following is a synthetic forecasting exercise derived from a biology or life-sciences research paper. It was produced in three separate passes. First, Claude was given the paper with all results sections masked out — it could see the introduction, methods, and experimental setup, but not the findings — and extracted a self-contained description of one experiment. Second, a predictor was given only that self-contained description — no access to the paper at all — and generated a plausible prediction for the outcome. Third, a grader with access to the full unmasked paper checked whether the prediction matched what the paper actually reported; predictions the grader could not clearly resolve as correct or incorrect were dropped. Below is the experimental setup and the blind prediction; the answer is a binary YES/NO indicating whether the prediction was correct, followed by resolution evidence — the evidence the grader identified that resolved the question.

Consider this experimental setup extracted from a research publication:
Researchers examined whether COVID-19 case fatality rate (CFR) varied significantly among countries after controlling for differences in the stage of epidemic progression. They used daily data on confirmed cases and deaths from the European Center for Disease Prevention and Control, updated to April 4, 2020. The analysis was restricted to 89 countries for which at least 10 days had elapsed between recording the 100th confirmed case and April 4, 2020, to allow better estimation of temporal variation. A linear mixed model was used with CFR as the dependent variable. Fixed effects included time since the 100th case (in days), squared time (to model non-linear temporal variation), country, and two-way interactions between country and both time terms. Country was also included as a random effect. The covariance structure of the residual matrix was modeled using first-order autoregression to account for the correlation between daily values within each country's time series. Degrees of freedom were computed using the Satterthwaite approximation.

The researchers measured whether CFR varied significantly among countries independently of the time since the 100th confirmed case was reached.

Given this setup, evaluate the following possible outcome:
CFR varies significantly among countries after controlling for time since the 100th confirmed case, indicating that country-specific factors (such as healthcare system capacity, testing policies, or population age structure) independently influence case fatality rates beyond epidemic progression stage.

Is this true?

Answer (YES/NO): YES